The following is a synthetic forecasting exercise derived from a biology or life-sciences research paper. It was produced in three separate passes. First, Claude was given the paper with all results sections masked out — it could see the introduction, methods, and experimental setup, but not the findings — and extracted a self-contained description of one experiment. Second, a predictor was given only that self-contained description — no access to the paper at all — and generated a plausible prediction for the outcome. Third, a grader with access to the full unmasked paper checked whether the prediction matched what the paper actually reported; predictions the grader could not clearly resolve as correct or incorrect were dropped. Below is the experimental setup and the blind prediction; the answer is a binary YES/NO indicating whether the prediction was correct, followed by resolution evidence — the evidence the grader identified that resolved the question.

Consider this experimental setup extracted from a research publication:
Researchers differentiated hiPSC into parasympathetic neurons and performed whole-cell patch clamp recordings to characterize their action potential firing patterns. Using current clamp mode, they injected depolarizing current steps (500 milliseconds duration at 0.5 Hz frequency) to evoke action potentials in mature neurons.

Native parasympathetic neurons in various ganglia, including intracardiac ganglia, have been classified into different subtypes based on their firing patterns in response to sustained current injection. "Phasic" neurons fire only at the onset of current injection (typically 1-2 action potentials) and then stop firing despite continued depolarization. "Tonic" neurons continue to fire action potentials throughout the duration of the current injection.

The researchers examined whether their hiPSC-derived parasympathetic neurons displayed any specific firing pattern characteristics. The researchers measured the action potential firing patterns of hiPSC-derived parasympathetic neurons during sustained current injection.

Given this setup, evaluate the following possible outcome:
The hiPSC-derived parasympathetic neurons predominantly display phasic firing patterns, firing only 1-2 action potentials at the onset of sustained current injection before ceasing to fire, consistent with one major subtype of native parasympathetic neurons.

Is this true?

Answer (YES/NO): NO